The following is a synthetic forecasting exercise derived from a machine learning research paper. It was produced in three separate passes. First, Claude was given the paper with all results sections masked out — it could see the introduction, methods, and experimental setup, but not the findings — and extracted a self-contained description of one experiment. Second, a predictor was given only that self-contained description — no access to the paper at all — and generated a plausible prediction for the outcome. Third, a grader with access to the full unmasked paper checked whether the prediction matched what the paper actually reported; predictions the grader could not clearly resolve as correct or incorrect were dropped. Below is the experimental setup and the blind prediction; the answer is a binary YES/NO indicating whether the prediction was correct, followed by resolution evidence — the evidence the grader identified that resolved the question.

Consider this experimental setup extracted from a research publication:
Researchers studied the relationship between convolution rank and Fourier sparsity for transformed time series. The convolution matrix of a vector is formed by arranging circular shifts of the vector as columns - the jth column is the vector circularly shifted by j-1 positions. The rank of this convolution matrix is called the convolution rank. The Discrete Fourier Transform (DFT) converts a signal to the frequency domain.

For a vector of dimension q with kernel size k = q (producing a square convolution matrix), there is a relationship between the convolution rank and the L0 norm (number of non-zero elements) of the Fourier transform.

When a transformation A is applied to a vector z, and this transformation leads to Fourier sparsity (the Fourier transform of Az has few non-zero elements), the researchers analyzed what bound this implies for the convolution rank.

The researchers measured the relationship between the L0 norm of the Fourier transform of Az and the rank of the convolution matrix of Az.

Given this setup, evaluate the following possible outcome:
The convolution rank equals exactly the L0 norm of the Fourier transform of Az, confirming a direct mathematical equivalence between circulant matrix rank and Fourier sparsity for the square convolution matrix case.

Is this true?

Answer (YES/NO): NO